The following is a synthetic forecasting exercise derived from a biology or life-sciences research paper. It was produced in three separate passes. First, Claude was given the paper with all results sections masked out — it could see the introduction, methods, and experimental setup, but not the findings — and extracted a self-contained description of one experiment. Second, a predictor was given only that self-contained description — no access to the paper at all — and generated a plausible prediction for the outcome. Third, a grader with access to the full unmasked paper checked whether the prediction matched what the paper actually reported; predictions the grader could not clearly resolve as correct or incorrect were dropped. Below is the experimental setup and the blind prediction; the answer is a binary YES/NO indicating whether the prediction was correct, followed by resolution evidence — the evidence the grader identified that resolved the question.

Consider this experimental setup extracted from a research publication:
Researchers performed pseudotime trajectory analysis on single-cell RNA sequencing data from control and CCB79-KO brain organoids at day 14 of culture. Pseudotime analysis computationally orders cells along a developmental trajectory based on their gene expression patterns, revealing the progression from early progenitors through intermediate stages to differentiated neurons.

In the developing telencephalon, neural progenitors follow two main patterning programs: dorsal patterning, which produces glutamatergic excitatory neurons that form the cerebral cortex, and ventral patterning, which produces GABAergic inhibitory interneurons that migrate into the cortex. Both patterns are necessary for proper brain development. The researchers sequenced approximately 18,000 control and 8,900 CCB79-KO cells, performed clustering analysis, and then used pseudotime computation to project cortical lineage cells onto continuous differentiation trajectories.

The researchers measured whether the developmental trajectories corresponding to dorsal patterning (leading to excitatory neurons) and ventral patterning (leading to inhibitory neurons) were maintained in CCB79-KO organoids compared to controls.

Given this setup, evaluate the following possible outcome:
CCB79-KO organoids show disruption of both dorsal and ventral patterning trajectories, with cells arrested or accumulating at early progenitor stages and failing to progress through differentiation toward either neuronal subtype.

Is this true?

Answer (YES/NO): NO